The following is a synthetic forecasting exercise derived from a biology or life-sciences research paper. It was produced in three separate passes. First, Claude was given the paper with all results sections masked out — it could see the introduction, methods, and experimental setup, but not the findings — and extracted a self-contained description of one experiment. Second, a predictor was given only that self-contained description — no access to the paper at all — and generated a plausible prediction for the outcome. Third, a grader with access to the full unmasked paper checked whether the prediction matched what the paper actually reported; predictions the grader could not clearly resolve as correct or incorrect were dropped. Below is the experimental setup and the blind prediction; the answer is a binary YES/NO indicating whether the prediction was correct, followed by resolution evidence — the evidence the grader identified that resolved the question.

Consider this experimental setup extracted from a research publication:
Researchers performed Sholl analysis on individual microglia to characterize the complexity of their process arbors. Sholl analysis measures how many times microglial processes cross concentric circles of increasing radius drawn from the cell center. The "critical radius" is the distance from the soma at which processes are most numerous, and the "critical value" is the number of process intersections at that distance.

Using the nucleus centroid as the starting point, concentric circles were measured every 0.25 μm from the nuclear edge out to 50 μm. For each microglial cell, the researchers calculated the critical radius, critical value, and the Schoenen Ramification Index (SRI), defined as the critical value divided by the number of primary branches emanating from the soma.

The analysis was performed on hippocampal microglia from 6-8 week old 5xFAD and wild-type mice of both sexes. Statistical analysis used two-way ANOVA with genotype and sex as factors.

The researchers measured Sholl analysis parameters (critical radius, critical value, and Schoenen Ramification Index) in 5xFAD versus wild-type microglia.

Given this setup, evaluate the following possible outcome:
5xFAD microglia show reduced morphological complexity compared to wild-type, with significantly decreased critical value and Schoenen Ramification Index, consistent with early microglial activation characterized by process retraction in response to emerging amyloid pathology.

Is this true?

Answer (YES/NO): NO